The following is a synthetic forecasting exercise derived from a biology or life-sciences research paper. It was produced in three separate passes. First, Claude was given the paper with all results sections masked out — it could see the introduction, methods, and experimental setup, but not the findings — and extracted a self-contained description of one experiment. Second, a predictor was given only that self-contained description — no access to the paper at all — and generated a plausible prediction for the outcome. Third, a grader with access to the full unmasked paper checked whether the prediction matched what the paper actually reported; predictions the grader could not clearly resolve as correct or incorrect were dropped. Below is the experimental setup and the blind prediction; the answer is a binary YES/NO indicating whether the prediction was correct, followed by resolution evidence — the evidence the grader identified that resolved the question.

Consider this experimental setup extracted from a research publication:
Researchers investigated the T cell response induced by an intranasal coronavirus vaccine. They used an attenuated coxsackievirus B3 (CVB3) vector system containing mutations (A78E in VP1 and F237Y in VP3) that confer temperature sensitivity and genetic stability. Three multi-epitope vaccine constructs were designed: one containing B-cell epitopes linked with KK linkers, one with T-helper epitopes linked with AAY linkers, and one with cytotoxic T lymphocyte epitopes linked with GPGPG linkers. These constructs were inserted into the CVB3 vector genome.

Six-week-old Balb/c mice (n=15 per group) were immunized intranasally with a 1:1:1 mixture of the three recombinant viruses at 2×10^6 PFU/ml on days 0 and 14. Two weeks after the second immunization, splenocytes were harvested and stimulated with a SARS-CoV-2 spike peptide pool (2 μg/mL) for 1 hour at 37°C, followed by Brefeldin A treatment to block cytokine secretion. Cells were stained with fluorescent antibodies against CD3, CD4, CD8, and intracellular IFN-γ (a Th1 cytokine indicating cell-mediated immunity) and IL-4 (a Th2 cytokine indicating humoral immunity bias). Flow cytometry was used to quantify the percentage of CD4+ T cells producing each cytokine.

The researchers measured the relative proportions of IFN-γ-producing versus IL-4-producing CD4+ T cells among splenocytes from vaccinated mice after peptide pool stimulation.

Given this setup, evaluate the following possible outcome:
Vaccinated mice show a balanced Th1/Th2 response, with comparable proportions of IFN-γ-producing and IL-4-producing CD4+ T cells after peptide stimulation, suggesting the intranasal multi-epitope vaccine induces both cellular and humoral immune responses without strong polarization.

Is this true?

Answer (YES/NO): NO